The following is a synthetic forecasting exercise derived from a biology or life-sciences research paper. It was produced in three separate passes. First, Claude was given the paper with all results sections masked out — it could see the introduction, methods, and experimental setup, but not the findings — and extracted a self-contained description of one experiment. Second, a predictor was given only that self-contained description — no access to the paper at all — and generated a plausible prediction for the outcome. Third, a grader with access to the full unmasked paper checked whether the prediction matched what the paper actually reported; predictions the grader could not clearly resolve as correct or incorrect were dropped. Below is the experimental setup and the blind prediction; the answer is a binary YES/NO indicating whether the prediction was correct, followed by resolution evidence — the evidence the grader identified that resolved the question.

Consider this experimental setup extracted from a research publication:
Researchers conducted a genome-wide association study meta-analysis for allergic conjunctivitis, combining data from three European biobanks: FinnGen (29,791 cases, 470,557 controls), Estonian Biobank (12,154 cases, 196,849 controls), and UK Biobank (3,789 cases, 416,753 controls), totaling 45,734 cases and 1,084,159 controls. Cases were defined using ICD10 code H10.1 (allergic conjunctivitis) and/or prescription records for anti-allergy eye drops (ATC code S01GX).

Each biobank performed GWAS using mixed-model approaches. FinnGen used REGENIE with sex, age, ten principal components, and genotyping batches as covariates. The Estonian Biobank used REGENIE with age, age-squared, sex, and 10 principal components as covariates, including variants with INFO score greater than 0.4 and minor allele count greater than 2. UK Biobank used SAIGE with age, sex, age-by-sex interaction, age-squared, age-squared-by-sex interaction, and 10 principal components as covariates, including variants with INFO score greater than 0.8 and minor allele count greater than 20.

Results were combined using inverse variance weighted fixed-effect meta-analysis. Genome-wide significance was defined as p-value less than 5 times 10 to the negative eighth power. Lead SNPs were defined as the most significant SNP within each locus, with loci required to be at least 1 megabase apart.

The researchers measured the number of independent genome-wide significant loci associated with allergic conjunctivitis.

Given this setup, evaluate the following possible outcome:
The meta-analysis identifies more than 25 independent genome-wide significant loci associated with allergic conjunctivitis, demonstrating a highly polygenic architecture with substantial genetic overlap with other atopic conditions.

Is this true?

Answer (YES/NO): YES